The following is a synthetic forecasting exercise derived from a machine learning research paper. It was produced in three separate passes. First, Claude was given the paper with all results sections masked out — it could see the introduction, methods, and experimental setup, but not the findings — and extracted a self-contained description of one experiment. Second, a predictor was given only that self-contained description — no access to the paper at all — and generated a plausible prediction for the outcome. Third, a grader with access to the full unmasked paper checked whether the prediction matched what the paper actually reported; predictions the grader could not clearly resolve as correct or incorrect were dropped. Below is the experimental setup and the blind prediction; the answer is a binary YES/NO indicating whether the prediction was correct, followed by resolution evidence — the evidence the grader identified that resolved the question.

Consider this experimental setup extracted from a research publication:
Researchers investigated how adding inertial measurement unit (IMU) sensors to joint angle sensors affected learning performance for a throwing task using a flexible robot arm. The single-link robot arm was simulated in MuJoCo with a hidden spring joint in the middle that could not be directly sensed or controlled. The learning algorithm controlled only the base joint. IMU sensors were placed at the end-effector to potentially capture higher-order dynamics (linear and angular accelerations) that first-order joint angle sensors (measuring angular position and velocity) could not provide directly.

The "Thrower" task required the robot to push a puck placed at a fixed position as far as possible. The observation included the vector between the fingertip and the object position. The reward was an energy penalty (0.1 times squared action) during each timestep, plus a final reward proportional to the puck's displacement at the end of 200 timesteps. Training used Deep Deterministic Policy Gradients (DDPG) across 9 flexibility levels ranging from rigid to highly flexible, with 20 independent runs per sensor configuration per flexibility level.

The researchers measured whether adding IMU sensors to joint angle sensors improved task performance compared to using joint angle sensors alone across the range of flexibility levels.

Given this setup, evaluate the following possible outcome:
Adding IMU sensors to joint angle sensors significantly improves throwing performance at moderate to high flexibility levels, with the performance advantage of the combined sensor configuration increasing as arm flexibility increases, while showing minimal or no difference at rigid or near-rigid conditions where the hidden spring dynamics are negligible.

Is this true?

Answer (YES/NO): NO